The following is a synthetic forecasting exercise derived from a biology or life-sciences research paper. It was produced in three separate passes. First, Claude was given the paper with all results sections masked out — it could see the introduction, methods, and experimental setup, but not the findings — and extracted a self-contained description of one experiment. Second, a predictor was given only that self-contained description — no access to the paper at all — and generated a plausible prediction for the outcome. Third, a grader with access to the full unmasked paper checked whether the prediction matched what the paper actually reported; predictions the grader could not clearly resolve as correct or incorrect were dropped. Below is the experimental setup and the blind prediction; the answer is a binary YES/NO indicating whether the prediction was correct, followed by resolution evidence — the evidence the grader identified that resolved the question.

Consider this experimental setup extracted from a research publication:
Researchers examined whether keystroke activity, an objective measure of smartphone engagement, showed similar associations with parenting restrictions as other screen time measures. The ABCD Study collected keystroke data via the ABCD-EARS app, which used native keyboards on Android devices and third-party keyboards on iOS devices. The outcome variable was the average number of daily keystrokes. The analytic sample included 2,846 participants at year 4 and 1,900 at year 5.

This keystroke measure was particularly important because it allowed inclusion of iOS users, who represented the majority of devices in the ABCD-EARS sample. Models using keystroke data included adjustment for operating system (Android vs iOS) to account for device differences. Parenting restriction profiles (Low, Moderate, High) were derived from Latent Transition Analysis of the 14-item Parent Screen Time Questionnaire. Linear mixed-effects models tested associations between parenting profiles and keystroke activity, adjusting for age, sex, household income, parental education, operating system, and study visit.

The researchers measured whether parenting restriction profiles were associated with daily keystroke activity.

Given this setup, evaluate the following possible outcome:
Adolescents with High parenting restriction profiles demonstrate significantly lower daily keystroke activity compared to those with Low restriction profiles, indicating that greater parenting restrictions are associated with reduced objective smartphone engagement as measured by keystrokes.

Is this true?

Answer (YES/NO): YES